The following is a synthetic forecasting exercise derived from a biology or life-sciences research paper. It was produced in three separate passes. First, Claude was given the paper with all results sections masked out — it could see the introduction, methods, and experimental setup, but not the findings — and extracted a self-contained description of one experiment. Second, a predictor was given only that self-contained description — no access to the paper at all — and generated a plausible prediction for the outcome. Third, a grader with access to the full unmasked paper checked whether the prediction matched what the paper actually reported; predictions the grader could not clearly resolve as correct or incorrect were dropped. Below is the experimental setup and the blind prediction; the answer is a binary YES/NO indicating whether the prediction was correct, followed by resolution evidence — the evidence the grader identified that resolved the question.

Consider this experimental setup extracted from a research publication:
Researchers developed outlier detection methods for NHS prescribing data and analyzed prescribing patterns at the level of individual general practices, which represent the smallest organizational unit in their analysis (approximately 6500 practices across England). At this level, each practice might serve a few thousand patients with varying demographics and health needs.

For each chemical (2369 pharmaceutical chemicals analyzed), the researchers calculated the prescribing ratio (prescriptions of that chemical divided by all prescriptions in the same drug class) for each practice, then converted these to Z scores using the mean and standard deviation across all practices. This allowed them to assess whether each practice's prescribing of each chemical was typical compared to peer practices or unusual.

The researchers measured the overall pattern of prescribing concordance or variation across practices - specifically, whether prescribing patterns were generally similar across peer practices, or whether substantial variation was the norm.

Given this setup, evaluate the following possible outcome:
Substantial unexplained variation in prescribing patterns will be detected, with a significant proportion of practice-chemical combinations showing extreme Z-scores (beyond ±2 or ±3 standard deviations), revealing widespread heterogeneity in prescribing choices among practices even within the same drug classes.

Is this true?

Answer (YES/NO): NO